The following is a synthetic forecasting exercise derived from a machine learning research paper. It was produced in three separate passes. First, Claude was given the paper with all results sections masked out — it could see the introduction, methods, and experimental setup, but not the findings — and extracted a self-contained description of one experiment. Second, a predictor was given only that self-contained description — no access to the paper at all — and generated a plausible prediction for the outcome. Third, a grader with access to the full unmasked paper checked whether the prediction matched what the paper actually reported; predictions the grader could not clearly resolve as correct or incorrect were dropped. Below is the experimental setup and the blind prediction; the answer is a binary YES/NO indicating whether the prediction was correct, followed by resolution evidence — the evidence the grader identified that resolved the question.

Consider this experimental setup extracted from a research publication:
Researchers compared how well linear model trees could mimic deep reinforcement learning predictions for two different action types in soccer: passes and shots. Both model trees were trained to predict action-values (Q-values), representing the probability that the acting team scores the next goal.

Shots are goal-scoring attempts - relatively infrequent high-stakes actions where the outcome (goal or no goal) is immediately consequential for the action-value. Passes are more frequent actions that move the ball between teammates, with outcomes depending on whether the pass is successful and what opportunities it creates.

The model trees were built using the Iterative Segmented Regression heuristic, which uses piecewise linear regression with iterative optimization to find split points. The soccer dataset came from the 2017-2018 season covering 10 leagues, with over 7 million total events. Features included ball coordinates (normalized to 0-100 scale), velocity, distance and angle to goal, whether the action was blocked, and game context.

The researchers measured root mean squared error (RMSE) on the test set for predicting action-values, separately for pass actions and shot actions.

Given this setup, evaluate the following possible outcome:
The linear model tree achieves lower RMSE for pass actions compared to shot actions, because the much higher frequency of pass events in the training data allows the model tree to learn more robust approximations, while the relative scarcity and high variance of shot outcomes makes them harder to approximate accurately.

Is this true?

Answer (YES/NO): NO